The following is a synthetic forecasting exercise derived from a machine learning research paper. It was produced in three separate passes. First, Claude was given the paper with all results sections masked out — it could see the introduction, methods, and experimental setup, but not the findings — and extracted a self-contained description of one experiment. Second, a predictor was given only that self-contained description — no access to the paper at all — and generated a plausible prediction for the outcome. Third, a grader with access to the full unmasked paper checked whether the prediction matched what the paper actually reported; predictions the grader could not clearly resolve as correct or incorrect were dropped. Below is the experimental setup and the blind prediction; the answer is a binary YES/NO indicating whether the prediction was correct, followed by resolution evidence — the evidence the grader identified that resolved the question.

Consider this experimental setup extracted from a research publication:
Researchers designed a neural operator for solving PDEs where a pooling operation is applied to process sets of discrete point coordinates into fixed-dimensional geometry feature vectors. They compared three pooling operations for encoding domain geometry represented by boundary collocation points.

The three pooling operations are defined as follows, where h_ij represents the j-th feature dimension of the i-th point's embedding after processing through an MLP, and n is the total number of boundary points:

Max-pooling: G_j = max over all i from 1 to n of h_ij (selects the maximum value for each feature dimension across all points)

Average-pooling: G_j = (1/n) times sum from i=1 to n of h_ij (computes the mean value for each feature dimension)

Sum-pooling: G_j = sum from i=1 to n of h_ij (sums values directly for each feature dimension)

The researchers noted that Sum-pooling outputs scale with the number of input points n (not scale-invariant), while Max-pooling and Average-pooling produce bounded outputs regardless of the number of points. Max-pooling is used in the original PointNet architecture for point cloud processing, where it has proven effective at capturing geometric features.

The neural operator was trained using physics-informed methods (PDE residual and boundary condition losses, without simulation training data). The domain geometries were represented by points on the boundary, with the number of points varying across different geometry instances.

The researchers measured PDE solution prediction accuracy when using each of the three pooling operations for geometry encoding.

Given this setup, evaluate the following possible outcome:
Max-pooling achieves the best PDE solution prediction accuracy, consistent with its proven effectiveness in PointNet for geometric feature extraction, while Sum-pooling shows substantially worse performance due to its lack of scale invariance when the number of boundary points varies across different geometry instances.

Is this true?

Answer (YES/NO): NO